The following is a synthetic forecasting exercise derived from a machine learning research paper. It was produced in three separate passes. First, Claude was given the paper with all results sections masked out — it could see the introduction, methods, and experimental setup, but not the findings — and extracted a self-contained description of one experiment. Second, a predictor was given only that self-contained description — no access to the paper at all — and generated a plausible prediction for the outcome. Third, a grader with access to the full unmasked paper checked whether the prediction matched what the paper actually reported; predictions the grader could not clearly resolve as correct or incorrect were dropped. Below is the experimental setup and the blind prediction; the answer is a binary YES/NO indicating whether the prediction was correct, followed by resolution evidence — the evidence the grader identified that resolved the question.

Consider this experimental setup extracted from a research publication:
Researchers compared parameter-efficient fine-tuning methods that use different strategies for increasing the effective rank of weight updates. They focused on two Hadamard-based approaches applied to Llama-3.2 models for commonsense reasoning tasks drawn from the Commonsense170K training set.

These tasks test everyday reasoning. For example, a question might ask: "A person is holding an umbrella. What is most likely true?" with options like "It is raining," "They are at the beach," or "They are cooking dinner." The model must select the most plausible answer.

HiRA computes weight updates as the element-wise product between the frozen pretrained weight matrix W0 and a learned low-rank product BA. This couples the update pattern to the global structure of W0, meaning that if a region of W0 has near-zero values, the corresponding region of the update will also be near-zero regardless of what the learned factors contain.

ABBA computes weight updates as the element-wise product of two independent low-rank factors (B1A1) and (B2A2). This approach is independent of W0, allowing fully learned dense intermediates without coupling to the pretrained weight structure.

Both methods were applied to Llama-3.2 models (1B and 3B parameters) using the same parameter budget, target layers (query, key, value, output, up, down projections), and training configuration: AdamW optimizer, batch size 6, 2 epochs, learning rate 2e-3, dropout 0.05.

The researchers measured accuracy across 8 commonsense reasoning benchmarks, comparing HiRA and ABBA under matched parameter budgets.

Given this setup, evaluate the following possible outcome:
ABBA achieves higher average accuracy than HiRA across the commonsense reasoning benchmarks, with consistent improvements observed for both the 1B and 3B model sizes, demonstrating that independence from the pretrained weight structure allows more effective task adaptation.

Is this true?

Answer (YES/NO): YES